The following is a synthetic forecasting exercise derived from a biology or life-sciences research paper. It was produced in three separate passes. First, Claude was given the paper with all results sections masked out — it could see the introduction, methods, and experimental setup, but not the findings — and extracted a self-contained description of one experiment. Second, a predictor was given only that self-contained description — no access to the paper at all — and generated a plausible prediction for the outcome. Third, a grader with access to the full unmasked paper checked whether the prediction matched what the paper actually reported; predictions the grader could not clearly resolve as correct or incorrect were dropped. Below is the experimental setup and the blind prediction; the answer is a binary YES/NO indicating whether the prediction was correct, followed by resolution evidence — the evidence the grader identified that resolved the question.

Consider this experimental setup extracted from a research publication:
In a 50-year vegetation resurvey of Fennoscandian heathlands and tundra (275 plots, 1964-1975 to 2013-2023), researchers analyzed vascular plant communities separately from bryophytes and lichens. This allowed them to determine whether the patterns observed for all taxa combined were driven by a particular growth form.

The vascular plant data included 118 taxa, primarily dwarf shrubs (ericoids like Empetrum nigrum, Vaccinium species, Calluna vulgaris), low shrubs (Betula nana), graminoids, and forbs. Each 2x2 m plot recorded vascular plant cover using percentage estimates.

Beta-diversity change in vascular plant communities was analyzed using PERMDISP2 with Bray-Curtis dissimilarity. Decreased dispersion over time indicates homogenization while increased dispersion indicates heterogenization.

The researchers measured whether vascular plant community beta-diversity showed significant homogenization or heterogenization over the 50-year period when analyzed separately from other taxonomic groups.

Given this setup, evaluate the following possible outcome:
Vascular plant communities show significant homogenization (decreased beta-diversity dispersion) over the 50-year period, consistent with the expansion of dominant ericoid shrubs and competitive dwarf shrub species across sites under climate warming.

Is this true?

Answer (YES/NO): YES